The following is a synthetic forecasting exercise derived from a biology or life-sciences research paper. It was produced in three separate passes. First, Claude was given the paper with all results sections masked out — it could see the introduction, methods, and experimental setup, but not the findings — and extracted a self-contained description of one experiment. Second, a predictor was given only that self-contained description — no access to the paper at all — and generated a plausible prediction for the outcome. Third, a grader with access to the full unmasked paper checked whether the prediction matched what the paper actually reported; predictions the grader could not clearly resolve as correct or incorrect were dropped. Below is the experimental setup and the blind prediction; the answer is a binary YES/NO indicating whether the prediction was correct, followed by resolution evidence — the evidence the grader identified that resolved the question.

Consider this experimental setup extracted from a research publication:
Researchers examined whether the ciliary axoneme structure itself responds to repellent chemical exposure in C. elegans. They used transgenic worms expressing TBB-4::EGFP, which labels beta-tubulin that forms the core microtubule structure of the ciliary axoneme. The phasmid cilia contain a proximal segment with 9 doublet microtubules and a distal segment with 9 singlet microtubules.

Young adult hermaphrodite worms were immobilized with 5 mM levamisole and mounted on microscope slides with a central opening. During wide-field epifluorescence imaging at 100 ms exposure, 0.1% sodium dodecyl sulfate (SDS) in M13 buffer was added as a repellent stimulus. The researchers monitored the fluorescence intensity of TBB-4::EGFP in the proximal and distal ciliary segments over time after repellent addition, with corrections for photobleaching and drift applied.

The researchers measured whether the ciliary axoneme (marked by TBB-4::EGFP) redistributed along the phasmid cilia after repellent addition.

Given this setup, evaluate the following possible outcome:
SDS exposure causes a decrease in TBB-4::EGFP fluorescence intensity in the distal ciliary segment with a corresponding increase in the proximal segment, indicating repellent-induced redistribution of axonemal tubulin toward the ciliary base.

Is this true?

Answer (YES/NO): NO